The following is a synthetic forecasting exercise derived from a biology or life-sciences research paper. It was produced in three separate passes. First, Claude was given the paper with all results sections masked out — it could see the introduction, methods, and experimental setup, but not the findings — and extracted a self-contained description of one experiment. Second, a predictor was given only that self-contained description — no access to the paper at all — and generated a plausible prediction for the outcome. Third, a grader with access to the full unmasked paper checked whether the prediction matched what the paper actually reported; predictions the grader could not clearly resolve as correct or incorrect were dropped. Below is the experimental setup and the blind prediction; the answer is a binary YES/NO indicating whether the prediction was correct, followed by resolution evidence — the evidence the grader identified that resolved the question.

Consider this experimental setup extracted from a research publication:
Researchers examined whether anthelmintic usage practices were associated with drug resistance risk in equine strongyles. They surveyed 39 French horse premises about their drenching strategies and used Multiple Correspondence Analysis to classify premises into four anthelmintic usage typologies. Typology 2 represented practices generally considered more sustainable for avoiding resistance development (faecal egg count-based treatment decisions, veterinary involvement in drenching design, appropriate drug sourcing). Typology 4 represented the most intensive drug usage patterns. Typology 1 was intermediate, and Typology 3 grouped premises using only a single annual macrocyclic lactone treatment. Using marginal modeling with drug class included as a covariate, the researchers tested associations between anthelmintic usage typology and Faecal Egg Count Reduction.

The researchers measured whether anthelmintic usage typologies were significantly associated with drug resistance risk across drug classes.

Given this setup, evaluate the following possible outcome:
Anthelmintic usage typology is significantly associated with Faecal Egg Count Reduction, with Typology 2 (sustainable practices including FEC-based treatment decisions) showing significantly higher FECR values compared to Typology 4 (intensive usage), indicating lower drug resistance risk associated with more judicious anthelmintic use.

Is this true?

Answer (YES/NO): NO